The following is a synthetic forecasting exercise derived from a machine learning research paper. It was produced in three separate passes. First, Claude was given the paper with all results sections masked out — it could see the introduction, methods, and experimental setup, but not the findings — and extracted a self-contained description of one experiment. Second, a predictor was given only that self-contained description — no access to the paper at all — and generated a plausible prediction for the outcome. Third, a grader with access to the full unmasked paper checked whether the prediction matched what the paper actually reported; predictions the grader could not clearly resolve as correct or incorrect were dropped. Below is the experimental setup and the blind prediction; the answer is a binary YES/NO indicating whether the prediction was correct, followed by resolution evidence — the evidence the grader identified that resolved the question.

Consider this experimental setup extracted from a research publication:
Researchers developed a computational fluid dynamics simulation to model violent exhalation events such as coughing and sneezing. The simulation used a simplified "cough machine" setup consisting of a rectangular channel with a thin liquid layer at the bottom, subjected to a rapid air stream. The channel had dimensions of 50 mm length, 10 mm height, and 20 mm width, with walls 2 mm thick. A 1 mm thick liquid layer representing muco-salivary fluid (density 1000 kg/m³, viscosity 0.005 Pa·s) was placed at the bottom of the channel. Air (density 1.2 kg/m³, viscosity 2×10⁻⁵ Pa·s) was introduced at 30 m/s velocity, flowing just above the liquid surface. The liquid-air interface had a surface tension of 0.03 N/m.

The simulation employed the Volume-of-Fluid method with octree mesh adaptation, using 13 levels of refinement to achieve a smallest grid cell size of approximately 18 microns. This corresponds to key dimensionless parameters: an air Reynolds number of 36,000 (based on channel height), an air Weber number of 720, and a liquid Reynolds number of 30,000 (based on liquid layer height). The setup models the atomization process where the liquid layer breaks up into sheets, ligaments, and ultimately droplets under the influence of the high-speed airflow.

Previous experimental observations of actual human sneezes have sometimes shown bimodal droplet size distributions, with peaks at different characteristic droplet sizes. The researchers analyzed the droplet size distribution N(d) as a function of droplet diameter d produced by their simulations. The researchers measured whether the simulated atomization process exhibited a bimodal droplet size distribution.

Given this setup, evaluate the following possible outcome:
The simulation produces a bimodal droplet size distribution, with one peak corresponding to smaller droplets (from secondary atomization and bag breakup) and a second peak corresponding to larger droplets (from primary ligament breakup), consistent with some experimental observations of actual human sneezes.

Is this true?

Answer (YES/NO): NO